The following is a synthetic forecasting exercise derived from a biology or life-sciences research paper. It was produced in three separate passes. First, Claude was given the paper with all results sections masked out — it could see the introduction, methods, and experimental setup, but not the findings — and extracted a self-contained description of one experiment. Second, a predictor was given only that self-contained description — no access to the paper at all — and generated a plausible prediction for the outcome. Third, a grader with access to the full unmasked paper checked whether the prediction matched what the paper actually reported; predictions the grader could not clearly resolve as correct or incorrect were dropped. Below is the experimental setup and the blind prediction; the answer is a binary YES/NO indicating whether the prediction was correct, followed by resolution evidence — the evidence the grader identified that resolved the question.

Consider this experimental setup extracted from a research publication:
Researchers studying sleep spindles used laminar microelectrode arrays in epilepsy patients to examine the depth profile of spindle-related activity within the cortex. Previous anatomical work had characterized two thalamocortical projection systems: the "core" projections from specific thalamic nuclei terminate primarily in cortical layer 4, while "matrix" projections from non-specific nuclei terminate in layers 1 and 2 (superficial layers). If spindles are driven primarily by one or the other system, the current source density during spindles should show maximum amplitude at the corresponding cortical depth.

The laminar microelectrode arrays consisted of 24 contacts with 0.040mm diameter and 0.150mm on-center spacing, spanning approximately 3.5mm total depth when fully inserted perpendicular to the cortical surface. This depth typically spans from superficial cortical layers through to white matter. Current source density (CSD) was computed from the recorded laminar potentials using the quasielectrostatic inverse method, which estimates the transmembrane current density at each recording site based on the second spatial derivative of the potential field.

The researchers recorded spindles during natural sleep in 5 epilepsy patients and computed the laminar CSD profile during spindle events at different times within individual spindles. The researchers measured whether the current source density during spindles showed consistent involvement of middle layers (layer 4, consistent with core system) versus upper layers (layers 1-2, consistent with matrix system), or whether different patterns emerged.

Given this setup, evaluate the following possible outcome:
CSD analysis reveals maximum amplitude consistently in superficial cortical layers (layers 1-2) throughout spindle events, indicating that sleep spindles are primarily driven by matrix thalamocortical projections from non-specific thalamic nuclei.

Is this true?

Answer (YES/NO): NO